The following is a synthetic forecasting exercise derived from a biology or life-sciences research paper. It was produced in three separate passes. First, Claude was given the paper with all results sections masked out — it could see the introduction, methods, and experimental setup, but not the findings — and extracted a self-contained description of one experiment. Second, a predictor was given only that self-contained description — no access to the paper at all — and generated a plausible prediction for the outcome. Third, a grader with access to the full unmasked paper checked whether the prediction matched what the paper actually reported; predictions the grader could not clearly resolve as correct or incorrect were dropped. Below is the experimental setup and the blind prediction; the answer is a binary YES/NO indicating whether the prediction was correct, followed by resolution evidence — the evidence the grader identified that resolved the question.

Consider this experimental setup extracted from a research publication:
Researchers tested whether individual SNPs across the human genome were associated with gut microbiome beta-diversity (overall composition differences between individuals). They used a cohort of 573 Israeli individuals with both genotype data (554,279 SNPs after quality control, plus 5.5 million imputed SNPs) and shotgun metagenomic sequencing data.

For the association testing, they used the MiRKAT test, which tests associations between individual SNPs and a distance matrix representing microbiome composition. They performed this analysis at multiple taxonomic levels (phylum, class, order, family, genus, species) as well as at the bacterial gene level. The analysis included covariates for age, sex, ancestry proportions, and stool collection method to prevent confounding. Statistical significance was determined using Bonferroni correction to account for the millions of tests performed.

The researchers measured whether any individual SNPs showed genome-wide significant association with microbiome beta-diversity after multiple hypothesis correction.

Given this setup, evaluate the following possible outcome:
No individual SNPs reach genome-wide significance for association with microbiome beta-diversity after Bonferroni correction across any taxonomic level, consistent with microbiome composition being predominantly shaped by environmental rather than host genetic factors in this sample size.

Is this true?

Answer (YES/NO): YES